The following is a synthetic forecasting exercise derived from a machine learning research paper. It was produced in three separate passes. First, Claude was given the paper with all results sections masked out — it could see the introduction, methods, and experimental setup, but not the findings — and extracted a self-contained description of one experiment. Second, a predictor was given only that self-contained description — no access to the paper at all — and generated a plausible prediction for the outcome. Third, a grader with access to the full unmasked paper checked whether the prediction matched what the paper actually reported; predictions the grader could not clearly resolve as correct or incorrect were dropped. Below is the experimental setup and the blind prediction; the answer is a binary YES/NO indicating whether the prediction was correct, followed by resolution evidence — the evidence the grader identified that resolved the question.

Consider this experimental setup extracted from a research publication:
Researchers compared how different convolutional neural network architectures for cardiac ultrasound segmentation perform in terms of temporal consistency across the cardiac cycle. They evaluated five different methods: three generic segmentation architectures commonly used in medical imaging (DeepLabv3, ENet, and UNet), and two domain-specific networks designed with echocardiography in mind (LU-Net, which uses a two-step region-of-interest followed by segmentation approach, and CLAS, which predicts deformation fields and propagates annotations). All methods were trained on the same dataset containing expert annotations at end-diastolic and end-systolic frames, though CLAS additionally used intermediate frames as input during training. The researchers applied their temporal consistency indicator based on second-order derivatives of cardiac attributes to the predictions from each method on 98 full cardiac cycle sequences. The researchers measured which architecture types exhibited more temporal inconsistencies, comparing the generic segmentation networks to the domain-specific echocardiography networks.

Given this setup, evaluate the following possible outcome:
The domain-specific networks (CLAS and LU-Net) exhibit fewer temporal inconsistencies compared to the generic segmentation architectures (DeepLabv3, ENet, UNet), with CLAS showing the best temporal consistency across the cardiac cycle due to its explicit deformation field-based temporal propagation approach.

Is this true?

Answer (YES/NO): NO